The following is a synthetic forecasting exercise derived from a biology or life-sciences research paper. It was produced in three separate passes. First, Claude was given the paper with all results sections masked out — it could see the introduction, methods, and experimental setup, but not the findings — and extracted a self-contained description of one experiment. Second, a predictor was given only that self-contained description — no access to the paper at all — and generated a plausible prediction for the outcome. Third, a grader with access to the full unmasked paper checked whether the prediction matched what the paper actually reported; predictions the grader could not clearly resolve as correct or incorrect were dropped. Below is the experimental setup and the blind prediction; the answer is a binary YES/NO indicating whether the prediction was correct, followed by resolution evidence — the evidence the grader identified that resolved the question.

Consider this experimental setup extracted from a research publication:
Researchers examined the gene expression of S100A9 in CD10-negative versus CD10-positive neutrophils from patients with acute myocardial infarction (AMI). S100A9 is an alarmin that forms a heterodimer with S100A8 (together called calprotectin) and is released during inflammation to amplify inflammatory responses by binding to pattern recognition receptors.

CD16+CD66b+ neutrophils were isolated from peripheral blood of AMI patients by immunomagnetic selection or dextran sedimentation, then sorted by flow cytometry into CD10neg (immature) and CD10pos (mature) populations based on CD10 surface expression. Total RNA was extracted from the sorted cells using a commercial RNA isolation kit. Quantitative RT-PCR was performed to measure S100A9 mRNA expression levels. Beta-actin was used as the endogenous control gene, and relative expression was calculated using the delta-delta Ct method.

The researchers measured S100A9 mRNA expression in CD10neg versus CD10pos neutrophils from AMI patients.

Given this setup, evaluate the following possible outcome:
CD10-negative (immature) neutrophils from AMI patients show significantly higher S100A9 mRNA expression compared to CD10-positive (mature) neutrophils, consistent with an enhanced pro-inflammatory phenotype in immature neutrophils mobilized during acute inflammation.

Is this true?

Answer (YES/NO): YES